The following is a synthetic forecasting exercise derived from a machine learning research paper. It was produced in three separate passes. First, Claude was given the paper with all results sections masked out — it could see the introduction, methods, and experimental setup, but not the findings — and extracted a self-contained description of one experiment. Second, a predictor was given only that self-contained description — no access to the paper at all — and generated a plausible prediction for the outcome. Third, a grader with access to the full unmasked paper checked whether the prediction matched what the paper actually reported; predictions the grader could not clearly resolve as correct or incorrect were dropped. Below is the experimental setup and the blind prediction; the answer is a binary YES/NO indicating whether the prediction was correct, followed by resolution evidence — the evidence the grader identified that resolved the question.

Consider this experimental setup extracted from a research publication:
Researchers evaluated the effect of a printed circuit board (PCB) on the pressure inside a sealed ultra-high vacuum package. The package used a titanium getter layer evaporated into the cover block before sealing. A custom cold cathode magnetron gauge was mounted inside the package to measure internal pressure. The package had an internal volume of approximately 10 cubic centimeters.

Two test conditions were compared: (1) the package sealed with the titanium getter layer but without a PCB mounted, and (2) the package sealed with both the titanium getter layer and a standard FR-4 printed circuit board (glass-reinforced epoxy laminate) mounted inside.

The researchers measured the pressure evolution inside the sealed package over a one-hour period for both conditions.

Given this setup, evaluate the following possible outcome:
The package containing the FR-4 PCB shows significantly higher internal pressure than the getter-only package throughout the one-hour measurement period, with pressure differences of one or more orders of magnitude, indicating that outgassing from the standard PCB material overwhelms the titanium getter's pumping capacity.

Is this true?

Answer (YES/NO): NO